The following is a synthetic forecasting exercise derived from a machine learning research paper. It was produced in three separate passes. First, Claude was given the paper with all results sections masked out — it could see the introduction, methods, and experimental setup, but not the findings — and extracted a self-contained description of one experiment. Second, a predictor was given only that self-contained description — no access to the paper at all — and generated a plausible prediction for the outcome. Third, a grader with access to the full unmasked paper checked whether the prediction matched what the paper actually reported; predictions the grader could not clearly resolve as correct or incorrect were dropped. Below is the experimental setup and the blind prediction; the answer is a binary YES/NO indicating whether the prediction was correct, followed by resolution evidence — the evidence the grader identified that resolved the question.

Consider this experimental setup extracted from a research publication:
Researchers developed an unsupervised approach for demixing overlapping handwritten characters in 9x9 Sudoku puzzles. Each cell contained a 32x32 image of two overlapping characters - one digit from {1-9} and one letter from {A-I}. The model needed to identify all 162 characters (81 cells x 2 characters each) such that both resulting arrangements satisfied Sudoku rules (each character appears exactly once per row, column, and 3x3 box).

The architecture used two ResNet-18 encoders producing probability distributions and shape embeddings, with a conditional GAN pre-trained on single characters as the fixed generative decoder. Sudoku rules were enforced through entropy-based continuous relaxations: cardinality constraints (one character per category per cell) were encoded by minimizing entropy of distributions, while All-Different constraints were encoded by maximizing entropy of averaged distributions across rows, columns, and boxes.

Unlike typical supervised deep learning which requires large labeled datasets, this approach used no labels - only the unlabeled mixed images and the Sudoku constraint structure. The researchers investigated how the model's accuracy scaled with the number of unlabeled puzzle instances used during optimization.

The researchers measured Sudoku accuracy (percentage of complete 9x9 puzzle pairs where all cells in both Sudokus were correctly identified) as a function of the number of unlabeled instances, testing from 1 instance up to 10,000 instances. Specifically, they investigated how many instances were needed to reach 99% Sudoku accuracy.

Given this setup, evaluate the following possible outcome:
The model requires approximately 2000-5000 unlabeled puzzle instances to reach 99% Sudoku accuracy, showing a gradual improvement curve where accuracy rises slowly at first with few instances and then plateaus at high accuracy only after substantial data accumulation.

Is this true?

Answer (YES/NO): NO